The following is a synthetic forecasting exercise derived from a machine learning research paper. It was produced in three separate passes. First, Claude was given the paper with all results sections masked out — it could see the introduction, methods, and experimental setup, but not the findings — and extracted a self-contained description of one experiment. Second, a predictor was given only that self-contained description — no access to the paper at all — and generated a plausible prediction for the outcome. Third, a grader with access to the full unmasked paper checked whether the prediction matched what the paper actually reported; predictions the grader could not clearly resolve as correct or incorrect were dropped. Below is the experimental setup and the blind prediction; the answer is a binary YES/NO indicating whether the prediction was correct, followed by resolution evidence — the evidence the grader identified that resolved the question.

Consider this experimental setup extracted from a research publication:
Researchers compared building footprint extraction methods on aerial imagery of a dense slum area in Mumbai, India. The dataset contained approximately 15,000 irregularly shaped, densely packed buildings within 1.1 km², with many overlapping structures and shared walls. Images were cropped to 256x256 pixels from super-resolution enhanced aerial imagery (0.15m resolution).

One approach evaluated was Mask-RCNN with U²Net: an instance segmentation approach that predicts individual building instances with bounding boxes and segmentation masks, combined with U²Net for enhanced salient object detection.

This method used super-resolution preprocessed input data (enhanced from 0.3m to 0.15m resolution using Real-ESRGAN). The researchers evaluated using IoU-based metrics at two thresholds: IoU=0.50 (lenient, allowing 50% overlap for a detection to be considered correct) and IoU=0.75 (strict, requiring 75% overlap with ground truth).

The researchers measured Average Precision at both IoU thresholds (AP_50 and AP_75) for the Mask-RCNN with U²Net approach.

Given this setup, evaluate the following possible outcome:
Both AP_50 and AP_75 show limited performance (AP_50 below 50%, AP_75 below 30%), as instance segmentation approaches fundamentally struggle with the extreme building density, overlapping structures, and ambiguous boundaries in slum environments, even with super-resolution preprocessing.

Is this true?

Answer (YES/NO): NO